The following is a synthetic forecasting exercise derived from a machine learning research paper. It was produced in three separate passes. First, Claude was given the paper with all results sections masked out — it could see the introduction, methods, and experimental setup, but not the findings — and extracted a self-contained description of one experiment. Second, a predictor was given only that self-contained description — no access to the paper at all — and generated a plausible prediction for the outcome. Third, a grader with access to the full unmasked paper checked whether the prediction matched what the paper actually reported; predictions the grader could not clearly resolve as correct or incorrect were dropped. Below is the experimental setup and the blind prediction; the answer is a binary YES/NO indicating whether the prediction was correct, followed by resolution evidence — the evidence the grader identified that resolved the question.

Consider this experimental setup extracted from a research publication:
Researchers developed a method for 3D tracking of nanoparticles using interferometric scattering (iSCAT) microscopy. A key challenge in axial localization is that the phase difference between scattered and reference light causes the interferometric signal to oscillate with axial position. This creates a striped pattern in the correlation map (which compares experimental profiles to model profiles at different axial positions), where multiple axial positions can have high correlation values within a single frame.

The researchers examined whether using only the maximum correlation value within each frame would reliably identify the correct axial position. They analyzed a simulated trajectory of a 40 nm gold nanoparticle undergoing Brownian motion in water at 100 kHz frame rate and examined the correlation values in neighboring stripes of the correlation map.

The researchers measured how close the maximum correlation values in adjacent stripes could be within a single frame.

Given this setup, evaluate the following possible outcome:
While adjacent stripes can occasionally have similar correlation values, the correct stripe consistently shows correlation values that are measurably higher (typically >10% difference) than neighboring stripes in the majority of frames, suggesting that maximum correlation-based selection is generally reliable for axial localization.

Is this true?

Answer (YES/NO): NO